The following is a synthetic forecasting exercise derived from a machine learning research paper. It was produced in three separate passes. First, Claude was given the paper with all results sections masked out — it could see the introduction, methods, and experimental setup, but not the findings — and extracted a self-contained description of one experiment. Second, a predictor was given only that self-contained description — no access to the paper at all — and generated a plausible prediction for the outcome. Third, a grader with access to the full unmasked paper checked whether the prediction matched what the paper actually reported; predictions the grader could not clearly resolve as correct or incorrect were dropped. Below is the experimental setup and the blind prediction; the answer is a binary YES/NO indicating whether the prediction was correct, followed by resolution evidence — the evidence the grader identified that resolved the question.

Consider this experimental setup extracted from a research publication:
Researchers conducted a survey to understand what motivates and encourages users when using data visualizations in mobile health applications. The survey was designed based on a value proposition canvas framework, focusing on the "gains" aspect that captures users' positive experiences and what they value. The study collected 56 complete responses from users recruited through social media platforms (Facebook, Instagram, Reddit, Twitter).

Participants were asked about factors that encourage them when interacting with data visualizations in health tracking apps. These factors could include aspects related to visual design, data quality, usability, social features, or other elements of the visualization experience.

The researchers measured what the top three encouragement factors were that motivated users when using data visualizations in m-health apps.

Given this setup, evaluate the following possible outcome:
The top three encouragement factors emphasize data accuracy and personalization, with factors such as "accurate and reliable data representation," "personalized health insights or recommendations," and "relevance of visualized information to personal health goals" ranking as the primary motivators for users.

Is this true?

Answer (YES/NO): NO